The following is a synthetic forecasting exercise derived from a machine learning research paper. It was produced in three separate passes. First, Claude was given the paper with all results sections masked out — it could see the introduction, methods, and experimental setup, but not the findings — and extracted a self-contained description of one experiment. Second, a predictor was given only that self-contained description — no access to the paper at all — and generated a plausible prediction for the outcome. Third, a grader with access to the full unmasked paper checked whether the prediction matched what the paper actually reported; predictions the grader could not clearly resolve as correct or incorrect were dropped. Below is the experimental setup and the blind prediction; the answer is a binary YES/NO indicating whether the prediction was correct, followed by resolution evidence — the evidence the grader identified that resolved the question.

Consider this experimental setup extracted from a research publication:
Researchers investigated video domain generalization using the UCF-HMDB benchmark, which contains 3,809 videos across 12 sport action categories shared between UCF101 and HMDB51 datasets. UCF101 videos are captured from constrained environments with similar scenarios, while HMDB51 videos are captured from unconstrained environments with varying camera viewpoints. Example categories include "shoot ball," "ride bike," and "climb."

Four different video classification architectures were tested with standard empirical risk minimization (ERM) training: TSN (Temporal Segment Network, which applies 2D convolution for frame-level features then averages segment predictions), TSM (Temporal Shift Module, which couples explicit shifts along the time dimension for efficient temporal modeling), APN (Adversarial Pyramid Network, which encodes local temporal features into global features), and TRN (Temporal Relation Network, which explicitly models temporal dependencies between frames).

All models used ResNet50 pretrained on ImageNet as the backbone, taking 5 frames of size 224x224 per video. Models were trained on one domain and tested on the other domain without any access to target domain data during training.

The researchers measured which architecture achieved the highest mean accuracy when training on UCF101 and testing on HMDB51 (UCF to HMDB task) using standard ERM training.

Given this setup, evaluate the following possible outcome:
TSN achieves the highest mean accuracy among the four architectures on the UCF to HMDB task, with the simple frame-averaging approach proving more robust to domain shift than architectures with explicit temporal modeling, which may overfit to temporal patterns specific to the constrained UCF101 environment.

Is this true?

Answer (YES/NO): NO